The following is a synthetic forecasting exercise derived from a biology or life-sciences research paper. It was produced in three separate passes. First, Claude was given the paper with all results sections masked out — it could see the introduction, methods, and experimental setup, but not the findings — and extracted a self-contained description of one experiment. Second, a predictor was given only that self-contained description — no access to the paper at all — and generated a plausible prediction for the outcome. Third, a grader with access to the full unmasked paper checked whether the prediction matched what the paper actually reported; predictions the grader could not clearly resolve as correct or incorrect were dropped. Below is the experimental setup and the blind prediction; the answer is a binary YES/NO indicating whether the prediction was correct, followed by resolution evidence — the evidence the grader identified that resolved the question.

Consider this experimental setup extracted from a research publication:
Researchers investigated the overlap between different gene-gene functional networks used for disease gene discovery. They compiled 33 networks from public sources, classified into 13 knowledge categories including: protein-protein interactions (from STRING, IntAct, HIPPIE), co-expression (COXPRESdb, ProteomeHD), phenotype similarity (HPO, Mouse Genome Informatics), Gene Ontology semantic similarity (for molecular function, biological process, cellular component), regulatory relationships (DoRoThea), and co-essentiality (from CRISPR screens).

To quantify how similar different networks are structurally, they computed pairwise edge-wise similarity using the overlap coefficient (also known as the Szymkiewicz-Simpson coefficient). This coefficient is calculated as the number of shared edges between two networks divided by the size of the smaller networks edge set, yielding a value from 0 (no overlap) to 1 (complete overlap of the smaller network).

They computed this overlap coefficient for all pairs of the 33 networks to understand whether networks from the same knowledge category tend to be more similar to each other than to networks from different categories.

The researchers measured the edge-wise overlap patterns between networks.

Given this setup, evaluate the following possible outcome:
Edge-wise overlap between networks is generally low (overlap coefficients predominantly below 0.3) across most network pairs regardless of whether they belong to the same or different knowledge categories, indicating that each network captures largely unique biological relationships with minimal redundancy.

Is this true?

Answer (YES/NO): NO